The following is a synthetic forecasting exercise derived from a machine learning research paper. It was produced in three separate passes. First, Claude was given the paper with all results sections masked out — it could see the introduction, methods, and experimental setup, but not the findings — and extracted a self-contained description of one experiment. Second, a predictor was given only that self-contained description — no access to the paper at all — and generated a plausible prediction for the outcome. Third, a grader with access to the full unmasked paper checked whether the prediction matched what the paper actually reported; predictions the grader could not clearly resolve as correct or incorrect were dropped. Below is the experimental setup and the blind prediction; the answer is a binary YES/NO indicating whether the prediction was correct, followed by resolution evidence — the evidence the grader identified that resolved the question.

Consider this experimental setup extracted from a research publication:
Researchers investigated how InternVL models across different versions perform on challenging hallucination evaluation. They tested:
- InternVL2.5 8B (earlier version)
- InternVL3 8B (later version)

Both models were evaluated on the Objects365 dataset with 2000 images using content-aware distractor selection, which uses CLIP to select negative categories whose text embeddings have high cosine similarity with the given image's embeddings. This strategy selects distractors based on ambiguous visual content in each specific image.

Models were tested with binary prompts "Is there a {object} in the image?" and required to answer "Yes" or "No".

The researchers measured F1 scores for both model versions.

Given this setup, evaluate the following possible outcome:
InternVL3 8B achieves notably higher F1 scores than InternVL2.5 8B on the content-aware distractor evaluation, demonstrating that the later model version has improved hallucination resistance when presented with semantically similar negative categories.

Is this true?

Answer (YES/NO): NO